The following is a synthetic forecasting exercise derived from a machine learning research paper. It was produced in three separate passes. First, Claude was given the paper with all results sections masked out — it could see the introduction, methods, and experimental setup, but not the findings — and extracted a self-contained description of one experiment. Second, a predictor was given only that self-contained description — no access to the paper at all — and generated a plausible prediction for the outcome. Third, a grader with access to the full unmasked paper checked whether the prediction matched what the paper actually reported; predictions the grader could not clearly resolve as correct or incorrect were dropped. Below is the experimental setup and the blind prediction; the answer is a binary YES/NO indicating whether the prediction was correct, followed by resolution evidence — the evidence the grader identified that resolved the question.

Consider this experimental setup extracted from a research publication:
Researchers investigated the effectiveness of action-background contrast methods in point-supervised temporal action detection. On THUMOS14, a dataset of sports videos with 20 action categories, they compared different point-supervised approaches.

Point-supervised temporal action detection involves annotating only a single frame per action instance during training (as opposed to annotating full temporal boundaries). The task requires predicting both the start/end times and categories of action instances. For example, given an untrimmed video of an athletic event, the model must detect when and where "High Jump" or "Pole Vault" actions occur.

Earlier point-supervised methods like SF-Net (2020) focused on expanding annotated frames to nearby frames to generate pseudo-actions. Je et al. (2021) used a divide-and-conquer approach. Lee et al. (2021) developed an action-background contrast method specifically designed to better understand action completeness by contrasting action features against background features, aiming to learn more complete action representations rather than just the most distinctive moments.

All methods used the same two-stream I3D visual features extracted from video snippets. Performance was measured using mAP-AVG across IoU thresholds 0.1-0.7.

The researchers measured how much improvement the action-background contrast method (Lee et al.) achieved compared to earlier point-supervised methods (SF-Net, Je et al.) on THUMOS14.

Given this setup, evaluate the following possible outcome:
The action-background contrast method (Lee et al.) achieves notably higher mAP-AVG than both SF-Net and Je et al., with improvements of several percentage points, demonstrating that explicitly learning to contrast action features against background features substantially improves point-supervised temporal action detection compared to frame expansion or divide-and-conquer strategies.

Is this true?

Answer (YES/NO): YES